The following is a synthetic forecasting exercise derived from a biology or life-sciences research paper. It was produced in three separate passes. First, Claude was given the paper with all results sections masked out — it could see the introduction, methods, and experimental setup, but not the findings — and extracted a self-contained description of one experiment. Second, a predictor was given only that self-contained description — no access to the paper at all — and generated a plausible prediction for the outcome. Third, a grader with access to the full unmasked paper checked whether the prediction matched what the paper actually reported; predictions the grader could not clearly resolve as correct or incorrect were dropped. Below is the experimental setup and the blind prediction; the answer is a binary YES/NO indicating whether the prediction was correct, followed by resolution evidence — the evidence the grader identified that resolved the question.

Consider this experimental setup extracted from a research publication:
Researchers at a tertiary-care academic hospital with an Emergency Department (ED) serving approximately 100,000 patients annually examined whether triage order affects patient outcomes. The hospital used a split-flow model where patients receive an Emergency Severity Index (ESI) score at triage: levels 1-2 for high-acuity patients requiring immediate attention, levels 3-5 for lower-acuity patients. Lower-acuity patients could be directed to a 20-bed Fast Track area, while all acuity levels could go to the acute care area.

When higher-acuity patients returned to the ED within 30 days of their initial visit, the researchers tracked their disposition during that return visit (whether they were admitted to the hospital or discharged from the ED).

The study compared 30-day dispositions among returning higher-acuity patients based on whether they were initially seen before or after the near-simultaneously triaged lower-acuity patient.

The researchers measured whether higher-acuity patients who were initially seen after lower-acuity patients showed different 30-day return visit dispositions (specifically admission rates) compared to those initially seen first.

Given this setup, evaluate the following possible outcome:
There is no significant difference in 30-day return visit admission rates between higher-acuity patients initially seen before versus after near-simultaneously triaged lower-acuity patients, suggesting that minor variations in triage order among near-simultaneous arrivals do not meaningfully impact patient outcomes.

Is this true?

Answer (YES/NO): YES